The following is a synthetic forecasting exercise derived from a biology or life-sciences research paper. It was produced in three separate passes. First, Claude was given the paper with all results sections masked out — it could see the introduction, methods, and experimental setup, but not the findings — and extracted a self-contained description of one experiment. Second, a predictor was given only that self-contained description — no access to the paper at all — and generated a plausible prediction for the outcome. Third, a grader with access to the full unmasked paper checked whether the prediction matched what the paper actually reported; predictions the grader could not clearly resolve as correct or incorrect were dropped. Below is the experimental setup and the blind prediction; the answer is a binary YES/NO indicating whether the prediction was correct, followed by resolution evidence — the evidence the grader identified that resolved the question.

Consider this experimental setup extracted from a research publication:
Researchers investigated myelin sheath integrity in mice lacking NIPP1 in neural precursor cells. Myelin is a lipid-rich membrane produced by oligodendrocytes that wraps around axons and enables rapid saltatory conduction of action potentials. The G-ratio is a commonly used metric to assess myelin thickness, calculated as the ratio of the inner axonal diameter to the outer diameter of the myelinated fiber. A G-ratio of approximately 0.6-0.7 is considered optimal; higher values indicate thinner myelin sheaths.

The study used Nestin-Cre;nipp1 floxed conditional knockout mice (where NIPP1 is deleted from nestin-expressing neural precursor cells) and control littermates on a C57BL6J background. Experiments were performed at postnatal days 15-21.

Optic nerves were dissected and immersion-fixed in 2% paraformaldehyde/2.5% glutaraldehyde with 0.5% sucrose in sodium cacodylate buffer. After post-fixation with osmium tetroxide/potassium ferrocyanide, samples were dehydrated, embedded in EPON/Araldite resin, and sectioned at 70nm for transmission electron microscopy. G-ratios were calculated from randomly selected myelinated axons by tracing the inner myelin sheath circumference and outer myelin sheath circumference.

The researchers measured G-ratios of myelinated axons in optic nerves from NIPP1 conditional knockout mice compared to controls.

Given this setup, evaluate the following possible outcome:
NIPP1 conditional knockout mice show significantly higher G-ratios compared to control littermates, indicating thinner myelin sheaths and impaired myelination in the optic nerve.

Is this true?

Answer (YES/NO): NO